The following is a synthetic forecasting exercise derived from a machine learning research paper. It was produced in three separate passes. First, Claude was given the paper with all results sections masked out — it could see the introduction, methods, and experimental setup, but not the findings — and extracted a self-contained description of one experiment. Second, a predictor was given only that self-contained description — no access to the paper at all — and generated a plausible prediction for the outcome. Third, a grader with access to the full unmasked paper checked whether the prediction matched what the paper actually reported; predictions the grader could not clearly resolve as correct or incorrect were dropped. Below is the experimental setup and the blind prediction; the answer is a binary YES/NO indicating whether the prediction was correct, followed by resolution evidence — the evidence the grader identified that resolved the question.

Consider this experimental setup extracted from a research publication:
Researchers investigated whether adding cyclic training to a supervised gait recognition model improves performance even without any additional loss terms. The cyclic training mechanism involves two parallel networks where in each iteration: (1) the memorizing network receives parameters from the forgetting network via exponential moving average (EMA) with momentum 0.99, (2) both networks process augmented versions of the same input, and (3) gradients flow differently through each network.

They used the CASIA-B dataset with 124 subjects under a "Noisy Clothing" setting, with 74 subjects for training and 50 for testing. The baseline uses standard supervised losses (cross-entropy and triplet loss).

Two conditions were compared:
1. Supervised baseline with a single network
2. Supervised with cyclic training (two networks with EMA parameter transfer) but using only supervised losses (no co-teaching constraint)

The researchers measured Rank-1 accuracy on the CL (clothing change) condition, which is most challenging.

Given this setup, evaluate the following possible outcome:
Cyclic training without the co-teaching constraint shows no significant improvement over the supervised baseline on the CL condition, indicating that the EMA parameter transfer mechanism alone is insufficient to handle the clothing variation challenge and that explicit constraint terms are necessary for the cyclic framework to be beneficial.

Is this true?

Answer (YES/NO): NO